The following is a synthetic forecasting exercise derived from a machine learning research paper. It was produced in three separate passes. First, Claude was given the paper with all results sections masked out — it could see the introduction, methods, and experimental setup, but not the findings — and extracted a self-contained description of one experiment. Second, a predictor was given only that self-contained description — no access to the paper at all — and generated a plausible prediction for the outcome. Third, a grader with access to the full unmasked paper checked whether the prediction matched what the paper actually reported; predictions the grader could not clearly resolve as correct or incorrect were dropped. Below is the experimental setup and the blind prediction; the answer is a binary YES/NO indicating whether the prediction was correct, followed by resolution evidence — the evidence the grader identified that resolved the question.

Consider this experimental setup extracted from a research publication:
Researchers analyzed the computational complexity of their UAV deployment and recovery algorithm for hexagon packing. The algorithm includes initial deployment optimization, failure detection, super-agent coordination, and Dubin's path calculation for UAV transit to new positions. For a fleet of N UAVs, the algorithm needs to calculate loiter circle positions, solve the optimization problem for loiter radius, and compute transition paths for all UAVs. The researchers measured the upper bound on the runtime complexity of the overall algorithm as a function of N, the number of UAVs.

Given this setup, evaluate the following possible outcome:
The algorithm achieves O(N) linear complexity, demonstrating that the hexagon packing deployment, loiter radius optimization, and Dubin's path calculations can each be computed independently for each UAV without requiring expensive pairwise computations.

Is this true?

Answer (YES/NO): YES